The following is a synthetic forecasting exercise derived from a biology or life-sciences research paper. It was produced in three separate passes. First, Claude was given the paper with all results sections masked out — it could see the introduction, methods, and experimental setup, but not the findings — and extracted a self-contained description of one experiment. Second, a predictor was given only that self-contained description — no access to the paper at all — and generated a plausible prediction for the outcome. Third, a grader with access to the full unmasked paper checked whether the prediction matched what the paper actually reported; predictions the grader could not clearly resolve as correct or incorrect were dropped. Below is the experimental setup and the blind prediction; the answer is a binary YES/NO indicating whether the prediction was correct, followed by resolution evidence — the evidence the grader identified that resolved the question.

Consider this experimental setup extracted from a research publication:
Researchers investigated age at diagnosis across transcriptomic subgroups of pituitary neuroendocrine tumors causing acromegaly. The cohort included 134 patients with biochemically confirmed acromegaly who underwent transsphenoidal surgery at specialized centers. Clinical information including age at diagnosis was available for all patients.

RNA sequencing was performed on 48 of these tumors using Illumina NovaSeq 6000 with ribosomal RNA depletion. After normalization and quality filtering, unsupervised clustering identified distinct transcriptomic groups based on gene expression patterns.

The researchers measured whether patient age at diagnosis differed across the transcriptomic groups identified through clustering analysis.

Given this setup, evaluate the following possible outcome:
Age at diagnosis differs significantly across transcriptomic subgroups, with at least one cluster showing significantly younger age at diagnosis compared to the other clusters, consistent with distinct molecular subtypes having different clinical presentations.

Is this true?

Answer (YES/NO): NO